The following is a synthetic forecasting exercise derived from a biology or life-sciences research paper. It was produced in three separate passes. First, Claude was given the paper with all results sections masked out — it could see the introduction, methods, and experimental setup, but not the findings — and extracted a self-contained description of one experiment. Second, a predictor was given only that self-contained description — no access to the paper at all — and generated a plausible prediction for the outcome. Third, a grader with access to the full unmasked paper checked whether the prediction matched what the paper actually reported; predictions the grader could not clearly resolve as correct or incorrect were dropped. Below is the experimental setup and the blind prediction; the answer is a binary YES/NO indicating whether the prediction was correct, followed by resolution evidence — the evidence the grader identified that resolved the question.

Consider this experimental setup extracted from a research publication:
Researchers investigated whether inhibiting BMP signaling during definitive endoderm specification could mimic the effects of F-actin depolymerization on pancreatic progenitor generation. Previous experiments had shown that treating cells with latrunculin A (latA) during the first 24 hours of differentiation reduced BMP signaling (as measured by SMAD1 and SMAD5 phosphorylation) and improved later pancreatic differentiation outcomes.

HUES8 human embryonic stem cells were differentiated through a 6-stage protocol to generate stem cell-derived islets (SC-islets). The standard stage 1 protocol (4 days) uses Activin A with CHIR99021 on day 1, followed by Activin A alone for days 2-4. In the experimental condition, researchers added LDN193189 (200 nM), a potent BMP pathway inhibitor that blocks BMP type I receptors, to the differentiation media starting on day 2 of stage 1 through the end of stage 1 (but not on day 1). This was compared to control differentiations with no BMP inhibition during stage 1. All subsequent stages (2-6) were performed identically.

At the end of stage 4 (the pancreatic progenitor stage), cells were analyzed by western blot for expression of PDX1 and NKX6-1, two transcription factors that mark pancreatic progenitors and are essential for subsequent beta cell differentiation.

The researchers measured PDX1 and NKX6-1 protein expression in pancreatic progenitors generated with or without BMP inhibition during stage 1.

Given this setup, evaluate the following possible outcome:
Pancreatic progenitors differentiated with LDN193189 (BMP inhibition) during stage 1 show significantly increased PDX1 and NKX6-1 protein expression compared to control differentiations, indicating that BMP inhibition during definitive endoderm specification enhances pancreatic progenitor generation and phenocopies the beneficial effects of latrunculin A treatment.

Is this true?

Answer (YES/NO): NO